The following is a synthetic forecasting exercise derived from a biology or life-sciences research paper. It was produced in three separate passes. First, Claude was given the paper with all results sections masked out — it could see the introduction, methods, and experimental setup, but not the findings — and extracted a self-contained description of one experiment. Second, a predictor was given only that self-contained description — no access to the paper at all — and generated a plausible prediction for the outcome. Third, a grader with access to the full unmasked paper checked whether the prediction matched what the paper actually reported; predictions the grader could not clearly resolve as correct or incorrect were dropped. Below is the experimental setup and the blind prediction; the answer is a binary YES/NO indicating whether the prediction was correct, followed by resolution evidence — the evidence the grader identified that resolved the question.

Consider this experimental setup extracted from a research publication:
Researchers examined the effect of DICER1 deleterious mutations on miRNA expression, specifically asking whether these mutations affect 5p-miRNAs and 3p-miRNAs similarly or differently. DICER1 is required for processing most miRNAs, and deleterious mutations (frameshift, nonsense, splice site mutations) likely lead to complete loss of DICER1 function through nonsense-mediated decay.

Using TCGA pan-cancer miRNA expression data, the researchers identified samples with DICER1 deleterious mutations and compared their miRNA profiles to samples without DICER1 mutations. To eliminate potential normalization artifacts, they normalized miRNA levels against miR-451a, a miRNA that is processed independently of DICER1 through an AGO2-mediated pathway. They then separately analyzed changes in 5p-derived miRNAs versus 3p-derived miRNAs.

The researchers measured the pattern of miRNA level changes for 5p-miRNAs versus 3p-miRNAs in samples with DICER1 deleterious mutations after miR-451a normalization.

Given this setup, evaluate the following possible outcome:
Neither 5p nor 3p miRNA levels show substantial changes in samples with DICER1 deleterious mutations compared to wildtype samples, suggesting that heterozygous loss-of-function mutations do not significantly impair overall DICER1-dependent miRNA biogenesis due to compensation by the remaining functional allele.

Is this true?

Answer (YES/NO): NO